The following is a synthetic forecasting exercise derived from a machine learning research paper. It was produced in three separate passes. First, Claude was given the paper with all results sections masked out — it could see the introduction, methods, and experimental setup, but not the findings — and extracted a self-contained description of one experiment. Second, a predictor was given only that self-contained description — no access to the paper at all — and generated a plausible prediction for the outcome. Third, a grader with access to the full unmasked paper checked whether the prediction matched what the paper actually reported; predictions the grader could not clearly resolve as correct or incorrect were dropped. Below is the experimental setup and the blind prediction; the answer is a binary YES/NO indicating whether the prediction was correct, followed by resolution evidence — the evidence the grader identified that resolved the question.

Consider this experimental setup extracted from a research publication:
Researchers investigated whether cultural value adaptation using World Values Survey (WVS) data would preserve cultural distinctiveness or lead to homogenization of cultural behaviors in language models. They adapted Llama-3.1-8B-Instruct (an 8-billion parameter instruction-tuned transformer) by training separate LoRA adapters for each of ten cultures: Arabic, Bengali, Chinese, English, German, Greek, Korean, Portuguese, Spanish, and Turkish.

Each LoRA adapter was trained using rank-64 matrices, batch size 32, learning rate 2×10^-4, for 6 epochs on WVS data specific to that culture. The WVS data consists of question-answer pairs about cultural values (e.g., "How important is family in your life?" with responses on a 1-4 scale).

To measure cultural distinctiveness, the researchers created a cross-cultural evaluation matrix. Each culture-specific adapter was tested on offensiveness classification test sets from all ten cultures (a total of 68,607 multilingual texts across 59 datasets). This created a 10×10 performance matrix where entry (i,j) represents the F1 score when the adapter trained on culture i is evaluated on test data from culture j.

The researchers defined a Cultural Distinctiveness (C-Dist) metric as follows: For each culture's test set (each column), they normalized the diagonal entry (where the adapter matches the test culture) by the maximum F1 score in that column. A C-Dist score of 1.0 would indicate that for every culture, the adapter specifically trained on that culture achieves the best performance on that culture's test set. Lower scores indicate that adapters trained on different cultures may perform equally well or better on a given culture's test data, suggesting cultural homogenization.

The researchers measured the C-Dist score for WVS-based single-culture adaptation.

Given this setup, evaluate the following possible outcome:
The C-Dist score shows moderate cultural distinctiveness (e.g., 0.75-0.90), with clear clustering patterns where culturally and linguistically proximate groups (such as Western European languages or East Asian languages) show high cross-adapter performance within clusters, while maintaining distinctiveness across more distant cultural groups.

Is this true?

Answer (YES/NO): NO